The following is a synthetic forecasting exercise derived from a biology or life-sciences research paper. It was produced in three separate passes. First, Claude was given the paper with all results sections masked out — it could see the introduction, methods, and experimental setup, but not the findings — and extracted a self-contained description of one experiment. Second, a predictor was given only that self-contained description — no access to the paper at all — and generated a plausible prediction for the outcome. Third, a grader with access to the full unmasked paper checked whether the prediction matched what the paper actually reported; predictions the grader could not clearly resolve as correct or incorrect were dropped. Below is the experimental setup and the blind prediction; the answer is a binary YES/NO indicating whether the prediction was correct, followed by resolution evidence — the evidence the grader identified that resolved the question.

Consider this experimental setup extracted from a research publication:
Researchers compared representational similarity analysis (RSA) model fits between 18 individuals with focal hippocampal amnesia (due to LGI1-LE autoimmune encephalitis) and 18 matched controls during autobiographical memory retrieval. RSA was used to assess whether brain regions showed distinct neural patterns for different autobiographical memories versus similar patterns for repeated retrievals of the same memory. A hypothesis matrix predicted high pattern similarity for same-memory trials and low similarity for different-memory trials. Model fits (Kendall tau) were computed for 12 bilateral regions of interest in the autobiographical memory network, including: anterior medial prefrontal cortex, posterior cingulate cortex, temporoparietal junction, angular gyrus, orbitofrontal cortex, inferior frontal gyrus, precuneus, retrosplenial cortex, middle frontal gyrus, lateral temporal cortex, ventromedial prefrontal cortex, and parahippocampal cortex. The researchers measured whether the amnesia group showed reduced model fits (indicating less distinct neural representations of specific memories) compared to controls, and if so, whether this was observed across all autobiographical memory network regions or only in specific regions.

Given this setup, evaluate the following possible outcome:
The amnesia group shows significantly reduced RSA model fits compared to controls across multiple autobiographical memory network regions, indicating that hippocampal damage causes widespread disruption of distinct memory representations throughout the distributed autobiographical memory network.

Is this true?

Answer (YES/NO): NO